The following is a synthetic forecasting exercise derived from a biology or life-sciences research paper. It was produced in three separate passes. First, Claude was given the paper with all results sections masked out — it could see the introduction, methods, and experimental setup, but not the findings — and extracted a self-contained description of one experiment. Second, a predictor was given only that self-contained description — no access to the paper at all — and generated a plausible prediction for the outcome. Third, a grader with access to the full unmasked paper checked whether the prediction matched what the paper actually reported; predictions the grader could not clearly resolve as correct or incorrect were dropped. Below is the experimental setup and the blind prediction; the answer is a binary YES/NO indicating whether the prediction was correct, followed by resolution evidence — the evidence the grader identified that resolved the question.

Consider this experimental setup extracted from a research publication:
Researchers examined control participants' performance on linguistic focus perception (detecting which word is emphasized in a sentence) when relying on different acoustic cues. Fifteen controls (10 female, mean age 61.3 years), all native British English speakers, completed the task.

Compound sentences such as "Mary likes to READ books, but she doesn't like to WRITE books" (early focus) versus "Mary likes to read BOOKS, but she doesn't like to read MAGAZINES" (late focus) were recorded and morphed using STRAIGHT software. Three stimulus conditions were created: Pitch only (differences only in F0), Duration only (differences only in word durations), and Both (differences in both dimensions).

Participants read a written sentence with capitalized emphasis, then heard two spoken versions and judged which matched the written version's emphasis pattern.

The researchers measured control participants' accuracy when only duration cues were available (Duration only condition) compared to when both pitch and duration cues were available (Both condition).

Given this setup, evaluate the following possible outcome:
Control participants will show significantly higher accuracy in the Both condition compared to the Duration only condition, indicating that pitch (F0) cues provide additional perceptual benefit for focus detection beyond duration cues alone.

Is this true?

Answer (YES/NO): YES